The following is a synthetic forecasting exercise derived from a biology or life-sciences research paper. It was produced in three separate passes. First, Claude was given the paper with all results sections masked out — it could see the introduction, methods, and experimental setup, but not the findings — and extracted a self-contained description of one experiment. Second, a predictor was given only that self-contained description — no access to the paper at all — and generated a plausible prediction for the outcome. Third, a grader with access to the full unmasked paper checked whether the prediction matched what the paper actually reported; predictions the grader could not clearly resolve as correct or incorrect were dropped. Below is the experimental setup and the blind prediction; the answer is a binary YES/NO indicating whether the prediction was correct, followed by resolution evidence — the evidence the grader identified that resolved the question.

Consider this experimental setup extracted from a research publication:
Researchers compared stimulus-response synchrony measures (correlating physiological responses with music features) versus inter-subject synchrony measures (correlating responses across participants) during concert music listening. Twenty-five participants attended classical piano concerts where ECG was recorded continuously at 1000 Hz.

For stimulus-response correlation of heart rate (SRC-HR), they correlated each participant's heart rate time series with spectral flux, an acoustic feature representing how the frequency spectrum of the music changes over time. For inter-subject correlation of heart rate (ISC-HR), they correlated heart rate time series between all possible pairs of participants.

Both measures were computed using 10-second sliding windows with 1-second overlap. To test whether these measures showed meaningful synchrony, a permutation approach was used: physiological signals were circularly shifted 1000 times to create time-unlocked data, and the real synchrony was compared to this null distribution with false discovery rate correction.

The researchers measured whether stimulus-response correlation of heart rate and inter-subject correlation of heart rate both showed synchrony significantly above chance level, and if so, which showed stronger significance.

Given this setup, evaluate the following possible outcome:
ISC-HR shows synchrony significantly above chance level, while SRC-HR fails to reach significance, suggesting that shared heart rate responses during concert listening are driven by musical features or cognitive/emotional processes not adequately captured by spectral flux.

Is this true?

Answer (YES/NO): NO